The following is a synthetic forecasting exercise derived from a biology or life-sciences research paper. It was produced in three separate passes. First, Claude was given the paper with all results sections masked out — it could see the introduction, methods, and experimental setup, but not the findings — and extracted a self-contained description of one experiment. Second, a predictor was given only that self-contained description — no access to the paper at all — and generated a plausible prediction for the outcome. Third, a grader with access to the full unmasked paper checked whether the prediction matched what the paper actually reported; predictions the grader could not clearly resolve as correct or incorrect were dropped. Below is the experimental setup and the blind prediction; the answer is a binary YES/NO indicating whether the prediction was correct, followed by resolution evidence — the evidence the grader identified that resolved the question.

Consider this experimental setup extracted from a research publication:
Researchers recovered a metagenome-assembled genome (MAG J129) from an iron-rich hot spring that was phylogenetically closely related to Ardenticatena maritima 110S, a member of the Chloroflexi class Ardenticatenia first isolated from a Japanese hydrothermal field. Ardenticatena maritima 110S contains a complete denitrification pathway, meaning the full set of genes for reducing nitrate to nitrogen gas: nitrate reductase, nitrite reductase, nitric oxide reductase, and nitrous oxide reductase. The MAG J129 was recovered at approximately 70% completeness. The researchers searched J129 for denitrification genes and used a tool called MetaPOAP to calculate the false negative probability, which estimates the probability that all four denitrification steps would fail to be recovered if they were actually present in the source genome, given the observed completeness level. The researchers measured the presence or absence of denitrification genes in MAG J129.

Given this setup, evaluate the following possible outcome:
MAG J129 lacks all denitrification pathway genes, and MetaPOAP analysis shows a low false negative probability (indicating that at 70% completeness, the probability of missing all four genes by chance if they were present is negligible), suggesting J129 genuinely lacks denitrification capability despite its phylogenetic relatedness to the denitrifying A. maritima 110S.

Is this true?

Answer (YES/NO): YES